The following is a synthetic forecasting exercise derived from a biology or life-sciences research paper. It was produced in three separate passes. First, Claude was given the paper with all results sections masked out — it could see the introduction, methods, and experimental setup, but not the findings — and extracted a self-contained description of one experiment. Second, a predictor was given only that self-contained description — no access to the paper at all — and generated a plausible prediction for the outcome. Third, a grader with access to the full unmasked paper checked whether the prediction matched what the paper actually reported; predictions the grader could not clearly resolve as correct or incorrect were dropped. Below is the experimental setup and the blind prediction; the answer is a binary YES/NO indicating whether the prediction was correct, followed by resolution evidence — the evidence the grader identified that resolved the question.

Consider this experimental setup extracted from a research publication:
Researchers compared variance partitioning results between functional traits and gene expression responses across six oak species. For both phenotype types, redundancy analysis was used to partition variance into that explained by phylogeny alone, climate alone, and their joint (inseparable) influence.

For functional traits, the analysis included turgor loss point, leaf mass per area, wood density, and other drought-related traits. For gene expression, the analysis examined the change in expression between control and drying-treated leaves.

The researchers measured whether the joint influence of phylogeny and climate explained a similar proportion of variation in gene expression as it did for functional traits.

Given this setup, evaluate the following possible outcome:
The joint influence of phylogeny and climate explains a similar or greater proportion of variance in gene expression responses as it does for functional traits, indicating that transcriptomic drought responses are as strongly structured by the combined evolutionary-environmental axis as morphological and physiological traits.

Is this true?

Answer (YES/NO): NO